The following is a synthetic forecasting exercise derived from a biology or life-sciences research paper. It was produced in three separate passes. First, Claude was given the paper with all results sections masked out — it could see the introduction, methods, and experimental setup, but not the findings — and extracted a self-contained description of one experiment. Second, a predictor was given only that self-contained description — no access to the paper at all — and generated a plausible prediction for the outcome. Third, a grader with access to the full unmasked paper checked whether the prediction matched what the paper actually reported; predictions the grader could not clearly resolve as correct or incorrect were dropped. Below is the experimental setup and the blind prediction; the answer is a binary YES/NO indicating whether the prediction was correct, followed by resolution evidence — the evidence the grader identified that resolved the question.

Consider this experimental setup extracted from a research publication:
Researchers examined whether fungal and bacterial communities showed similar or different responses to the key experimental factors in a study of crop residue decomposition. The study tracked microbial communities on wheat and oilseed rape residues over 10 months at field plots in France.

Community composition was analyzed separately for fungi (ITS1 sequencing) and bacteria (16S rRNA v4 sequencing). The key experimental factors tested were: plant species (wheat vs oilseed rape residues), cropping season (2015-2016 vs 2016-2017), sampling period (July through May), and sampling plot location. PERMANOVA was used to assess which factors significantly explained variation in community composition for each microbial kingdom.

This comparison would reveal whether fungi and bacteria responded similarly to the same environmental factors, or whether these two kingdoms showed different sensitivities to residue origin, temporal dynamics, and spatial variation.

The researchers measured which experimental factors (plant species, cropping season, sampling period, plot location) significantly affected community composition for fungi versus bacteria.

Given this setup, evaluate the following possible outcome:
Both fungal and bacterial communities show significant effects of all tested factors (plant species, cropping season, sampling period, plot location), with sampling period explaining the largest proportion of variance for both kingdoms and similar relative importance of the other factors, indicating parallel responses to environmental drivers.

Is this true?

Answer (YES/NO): NO